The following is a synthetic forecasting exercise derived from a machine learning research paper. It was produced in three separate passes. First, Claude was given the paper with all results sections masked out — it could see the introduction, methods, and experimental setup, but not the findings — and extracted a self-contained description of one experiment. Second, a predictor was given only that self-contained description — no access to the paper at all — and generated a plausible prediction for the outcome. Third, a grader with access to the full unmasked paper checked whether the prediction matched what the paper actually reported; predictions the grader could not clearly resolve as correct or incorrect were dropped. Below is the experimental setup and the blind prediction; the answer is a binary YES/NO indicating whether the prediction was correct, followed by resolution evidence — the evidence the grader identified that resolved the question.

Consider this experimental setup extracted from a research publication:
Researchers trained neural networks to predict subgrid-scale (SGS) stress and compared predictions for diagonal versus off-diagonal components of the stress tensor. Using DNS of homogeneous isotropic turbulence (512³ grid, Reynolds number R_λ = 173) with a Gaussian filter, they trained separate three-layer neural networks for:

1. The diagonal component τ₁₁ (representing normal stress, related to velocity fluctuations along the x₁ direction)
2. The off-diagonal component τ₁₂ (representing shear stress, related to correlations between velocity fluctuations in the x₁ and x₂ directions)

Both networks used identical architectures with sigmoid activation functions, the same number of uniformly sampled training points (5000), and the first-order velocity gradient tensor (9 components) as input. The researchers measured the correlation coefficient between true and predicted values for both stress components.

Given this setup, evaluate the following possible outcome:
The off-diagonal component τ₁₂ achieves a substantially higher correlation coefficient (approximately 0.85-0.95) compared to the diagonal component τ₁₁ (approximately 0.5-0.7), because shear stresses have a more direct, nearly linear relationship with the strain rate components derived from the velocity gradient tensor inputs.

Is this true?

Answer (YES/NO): NO